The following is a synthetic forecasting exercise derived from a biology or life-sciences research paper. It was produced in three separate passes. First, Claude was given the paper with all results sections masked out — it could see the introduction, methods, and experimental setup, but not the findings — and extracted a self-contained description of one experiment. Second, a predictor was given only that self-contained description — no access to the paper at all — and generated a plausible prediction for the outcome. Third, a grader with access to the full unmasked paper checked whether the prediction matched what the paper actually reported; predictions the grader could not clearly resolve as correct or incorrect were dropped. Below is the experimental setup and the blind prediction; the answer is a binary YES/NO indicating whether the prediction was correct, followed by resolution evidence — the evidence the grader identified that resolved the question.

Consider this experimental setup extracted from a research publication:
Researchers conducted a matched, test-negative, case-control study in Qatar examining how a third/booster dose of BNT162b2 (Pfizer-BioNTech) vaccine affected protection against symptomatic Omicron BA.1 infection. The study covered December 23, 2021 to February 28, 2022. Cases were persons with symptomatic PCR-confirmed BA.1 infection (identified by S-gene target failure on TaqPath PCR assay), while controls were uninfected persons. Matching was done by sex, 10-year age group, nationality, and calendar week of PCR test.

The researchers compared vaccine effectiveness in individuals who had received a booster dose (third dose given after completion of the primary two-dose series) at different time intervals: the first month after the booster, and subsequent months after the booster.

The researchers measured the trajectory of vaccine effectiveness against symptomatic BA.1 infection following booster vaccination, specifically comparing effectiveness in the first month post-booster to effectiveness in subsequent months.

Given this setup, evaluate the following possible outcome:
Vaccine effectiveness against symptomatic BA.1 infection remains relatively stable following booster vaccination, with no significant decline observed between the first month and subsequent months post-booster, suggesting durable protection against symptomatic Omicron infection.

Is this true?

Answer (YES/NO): NO